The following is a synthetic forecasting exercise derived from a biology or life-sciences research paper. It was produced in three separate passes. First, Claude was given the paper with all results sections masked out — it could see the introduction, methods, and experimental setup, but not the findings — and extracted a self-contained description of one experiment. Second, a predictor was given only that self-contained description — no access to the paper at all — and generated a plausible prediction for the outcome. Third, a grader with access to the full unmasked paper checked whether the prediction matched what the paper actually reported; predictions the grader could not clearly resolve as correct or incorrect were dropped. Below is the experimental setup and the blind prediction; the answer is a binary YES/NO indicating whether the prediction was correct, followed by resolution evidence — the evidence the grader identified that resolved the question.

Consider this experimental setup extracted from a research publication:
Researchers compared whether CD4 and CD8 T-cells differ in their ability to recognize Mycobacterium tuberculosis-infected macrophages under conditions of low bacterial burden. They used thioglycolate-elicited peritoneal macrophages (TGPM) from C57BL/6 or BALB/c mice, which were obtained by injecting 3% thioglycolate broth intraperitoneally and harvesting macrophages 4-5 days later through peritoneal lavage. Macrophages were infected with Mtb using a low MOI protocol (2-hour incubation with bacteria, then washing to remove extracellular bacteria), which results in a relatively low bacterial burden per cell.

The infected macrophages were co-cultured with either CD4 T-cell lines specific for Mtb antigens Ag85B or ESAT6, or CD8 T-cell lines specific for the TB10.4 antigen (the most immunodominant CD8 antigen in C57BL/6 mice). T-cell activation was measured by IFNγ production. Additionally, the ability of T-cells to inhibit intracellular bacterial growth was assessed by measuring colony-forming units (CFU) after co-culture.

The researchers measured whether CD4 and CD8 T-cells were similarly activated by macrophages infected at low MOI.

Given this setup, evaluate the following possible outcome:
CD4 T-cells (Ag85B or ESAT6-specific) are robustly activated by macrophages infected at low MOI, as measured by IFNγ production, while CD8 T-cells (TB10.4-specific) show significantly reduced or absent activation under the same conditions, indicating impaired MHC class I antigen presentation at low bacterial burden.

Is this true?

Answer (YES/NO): YES